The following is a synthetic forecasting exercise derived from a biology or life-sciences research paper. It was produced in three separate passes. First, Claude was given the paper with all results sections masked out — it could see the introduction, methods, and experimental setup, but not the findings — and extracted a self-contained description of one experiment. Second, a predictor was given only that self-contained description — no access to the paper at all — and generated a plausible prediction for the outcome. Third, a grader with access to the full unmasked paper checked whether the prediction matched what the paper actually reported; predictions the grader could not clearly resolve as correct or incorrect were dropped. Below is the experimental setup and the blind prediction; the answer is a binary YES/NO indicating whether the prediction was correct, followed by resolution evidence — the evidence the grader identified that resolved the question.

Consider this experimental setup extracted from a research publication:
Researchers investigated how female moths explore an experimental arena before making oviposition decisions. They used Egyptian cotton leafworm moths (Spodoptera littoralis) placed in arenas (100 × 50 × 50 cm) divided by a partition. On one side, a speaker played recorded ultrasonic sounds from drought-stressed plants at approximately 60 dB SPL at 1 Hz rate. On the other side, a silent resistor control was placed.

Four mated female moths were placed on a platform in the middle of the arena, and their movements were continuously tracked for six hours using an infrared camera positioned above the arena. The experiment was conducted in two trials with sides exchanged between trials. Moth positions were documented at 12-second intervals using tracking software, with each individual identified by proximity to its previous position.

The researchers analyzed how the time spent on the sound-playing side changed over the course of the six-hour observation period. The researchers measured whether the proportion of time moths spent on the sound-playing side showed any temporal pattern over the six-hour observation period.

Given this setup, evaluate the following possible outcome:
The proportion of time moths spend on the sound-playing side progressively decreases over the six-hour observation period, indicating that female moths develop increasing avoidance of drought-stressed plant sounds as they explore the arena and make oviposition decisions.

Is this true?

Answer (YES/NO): NO